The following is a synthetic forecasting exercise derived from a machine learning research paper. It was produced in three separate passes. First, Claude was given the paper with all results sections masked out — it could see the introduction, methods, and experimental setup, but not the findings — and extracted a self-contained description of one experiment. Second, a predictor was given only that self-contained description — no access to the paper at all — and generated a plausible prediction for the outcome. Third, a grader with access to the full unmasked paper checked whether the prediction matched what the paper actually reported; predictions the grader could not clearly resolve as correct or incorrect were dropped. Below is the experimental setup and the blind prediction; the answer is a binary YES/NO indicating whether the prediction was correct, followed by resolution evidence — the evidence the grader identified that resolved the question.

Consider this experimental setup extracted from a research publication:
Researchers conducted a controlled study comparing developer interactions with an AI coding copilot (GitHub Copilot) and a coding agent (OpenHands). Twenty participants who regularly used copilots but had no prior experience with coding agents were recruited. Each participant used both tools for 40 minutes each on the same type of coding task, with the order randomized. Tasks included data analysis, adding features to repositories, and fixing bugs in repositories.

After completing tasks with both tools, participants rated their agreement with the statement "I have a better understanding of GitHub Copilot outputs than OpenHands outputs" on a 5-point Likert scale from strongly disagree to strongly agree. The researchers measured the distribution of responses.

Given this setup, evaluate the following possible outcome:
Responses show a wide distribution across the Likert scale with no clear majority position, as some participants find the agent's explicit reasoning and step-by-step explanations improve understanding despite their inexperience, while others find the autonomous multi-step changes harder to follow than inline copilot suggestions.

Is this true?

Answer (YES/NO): NO